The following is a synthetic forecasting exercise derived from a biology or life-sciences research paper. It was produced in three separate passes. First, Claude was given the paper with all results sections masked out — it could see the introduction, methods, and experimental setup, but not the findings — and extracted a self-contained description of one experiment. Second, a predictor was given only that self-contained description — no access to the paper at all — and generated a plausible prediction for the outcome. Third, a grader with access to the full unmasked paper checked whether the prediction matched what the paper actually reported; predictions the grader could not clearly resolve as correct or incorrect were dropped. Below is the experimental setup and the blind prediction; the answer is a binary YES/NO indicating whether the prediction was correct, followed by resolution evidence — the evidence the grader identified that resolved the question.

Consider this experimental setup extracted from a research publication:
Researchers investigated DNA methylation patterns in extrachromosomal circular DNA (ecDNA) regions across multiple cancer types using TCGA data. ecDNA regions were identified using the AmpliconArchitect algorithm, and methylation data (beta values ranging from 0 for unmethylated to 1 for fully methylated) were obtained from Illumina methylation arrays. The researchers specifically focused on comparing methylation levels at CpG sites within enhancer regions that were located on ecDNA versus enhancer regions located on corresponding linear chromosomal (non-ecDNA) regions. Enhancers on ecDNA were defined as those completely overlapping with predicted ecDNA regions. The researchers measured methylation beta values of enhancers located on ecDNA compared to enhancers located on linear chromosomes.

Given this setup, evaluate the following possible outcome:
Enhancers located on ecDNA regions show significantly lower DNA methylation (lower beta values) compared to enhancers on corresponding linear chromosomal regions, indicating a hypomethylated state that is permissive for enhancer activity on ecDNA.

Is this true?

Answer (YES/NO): YES